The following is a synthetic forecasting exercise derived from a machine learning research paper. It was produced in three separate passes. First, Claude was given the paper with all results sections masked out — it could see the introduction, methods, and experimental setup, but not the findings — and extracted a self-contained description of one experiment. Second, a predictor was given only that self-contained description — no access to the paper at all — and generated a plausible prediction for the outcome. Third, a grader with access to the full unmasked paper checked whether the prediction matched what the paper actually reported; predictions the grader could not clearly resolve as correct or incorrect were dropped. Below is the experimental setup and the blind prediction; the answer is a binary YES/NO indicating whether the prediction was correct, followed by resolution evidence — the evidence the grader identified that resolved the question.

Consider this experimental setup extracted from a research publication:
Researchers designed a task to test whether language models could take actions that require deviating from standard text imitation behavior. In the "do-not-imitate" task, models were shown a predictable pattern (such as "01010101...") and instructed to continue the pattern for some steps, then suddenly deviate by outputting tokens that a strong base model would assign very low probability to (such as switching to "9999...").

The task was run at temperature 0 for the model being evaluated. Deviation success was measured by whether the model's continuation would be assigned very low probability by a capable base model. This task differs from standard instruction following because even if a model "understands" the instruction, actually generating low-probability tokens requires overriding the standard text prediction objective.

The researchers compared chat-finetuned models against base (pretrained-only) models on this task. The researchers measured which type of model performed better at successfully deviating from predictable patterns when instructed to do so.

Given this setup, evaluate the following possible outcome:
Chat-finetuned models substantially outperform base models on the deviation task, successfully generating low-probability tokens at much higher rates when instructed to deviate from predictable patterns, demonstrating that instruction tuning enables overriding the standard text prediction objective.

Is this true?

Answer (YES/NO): NO